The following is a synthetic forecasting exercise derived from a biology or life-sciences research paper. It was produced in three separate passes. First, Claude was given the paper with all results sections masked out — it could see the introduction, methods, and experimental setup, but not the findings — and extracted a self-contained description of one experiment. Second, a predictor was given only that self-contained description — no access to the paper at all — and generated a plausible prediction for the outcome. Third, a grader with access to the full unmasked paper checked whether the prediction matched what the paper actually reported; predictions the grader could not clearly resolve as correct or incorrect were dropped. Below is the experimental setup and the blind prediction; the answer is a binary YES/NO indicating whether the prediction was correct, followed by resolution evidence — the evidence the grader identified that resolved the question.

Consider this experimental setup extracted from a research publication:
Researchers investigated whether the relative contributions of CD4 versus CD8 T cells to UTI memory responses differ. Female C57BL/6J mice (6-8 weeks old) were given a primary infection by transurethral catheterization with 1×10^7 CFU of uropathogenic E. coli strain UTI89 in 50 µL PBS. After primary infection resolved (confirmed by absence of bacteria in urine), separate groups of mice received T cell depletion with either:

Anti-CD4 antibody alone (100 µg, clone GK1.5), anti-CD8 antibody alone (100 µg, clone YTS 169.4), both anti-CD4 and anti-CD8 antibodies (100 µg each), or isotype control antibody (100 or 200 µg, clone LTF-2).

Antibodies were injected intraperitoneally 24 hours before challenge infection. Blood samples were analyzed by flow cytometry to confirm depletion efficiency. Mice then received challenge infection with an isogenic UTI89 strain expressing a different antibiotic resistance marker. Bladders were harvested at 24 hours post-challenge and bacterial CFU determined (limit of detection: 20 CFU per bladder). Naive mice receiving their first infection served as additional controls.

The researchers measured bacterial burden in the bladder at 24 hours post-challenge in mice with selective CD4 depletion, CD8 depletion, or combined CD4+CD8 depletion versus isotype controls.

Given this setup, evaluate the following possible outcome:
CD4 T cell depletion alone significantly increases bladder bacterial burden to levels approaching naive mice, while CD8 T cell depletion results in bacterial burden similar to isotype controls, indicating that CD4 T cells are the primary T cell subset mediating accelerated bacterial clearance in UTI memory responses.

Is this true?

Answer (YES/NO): NO